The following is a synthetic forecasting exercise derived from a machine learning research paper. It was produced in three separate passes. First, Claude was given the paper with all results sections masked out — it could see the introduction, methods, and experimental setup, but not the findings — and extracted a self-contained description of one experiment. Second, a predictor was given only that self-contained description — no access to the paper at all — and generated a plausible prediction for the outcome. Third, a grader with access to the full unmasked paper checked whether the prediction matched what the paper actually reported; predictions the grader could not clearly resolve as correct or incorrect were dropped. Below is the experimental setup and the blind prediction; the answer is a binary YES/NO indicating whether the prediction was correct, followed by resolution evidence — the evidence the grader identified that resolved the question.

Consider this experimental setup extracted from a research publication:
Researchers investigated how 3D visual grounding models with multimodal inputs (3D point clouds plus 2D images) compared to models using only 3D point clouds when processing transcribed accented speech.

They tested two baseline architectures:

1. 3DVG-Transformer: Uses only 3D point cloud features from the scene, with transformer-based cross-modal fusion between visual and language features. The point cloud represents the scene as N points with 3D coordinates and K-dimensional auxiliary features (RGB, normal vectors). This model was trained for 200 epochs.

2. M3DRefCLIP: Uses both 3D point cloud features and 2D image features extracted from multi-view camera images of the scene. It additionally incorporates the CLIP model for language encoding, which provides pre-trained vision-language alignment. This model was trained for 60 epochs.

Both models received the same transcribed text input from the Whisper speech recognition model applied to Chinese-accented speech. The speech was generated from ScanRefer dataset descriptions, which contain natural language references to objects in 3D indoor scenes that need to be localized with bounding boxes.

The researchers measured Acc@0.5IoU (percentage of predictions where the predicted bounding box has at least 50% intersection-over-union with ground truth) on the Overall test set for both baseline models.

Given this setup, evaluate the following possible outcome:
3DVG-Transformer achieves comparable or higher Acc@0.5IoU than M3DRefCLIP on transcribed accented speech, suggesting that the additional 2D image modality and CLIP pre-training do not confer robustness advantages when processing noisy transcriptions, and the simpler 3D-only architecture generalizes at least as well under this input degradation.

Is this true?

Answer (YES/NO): NO